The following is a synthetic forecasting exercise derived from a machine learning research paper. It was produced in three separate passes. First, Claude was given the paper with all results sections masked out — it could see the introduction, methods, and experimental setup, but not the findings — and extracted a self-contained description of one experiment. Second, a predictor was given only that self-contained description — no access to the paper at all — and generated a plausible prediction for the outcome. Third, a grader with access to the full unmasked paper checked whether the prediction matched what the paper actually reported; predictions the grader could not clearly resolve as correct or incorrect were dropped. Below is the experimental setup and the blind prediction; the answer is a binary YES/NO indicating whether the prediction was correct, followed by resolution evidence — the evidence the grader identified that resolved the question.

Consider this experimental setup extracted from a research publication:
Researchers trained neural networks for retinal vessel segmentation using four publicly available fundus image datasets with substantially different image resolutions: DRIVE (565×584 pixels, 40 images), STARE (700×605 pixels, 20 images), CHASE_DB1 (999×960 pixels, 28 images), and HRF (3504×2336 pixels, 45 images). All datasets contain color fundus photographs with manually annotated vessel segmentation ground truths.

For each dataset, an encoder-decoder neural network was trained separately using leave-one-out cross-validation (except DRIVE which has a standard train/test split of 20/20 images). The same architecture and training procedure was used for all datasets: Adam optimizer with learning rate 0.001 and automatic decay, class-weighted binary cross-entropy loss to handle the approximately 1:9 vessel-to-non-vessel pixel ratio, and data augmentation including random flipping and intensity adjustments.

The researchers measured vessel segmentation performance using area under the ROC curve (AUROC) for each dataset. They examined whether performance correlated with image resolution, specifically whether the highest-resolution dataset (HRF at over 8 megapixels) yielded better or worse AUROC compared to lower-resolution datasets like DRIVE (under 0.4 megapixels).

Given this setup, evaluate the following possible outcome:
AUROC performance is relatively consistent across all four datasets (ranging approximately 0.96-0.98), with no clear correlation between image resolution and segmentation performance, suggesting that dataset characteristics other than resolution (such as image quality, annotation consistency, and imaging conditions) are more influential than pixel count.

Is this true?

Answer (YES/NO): NO